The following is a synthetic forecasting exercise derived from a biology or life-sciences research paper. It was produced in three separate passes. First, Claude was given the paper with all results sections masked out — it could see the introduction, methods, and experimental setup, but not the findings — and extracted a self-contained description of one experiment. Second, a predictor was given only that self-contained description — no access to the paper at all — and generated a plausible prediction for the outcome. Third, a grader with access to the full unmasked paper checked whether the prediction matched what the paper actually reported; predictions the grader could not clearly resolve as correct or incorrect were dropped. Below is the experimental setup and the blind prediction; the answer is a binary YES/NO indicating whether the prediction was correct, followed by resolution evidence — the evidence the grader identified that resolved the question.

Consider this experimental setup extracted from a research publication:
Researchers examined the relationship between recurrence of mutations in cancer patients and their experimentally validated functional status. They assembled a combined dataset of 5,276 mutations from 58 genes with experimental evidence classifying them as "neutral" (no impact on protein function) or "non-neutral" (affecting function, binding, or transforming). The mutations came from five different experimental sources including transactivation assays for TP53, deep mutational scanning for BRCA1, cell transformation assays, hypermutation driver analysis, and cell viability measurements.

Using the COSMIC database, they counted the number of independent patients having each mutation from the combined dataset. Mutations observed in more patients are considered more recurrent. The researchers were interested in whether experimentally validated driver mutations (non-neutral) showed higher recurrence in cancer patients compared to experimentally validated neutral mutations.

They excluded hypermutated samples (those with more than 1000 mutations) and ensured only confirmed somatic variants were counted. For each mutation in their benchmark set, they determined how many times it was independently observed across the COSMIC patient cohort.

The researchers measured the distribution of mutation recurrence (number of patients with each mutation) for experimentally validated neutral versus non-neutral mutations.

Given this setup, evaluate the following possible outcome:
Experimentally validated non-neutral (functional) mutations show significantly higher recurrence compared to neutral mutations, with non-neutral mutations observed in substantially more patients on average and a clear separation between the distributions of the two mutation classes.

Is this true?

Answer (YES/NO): NO